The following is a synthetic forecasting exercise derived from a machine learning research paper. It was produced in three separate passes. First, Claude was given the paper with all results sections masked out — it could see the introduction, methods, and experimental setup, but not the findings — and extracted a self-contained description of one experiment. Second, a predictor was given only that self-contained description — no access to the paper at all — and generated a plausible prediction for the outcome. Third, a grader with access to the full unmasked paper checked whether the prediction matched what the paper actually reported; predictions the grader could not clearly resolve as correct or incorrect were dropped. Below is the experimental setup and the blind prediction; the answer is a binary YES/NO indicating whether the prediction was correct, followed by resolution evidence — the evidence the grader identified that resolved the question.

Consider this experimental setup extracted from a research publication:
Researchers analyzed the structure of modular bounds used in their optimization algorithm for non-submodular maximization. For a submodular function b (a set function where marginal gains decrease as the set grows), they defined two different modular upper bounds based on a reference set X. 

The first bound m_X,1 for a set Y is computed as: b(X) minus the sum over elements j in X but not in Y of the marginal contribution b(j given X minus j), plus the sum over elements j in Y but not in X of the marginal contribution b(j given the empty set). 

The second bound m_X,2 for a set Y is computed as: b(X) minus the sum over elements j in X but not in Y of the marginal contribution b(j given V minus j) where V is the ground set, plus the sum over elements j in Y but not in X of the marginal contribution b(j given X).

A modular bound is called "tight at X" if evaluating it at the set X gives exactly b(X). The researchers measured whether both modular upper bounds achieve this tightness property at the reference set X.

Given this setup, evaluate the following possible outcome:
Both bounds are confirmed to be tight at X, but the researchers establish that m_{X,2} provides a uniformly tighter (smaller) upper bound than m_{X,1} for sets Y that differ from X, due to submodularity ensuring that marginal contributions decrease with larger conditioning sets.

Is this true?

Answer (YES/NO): NO